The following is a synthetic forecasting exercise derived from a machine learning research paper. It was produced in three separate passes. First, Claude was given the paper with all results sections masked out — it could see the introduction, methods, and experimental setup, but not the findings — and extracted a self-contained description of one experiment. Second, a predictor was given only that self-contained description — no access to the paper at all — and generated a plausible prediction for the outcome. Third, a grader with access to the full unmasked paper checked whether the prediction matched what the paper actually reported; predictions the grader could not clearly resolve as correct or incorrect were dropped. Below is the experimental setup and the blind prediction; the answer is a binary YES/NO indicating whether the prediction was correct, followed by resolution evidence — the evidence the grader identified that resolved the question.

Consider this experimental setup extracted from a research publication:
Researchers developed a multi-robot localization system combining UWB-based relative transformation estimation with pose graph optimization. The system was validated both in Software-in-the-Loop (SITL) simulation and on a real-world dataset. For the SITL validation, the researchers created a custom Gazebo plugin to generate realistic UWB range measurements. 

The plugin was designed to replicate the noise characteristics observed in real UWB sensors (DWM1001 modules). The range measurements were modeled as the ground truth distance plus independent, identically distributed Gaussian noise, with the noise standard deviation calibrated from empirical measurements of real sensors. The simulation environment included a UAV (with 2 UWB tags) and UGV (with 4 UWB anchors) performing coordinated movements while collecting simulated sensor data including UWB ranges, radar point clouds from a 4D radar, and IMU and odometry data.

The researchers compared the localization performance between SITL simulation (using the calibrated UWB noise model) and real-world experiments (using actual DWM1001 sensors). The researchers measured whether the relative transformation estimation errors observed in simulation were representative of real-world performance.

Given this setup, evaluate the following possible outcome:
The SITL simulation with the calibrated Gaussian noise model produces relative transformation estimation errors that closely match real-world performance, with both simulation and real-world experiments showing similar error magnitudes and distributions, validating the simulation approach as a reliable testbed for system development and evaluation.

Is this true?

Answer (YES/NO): YES